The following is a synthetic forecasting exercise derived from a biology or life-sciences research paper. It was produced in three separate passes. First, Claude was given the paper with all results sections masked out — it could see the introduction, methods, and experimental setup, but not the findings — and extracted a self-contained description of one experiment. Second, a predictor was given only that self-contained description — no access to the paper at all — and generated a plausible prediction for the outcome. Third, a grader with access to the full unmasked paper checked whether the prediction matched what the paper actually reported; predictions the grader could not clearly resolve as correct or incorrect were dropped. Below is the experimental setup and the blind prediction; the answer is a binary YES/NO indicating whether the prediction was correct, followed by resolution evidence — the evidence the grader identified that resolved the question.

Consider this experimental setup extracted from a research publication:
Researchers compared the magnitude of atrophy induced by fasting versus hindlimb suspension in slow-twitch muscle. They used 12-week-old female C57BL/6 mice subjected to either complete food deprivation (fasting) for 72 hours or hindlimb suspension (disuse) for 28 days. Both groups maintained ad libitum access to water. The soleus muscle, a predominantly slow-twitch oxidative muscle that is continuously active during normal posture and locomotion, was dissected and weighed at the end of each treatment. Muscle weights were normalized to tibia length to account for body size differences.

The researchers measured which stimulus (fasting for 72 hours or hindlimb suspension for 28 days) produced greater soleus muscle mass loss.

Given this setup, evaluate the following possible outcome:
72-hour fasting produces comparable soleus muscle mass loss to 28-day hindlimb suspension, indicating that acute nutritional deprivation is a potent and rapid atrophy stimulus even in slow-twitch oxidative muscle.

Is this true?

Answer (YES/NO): NO